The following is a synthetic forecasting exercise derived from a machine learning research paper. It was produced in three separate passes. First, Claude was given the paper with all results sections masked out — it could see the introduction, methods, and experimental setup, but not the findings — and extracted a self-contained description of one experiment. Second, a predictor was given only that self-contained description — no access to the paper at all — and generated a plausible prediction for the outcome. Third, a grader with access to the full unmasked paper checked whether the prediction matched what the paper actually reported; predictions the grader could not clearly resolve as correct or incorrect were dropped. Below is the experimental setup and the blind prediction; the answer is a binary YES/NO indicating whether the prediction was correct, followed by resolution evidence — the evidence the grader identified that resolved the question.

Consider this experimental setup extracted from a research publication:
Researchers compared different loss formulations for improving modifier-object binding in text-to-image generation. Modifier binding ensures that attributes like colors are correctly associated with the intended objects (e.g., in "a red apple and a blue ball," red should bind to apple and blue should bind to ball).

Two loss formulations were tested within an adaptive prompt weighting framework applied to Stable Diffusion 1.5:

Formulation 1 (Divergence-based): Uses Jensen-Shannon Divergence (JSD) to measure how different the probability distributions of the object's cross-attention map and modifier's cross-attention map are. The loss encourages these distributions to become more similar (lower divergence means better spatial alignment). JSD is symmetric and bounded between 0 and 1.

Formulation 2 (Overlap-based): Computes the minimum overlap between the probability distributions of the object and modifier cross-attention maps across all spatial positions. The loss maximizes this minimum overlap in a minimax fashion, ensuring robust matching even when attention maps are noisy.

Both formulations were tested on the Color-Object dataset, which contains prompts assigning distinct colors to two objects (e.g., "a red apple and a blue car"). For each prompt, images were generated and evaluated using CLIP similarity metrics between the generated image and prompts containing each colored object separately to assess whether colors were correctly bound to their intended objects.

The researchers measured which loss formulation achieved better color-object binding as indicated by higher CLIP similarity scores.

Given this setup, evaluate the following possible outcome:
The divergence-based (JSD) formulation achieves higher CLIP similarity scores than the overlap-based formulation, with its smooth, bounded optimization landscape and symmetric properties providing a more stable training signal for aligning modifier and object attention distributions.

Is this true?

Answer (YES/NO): NO